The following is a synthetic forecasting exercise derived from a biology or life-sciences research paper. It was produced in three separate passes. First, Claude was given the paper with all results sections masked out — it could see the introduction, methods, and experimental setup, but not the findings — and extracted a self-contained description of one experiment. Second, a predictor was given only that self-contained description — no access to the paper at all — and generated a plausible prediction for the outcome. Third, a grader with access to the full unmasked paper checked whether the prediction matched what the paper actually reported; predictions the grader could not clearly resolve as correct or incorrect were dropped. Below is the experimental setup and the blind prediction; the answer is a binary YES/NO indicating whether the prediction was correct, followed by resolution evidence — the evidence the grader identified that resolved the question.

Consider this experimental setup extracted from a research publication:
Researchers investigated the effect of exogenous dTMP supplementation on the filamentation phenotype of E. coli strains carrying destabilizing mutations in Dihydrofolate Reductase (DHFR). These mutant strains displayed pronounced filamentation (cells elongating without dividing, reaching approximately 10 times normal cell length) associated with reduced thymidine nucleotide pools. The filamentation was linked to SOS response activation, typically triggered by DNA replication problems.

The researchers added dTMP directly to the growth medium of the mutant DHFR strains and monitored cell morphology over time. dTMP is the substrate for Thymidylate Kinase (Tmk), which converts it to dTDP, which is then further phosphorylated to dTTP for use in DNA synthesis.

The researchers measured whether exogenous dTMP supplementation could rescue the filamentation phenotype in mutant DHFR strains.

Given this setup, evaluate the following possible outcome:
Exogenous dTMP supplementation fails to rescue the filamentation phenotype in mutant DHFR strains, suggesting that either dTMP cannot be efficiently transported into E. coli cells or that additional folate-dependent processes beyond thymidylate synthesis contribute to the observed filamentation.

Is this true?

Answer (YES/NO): NO